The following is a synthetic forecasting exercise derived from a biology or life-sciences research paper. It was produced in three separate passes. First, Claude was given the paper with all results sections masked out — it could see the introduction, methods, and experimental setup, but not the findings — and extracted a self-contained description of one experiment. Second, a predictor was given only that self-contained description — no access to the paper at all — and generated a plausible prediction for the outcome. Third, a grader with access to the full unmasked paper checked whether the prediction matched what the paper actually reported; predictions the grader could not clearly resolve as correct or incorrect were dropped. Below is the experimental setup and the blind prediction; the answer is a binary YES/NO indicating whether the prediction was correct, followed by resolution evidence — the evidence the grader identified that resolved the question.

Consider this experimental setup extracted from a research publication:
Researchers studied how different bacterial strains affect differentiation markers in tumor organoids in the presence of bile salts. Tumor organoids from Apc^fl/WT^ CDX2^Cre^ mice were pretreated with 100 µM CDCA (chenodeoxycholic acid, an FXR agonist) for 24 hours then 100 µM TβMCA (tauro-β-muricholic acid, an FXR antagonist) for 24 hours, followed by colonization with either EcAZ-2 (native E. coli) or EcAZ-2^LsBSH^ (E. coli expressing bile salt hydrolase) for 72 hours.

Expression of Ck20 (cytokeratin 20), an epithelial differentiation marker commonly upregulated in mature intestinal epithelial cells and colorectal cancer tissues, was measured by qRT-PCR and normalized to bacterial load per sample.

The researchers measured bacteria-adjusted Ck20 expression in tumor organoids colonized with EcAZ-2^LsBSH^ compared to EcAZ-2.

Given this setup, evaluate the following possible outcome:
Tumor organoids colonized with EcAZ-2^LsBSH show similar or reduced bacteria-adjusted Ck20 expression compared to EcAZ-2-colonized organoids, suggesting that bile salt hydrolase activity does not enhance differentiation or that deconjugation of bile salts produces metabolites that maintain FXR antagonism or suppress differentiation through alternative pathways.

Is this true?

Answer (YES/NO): NO